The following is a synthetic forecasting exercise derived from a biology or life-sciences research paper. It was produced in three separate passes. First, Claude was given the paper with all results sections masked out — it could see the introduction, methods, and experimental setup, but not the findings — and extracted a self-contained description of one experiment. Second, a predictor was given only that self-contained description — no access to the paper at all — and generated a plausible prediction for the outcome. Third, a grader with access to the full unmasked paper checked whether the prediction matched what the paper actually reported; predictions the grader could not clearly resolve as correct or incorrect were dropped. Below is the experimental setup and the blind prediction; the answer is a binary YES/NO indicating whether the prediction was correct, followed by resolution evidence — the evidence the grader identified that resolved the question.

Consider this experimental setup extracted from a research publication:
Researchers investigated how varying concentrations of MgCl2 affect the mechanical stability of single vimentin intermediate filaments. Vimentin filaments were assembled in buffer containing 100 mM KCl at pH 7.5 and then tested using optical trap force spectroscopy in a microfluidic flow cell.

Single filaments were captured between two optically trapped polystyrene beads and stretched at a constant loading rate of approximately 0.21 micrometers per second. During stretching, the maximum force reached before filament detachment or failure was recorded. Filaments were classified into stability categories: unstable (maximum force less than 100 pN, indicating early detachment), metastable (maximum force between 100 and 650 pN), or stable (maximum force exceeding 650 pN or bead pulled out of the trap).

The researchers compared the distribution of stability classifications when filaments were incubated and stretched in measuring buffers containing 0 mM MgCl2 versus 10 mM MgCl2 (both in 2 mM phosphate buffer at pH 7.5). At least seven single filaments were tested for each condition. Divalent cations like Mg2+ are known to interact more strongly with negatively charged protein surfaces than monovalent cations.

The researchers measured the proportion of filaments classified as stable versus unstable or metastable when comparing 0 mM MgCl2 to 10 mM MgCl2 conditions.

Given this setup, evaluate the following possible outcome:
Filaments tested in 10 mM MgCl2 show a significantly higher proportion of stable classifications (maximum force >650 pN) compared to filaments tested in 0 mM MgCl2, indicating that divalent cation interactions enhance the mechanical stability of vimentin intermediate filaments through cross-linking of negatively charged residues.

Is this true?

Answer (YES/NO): YES